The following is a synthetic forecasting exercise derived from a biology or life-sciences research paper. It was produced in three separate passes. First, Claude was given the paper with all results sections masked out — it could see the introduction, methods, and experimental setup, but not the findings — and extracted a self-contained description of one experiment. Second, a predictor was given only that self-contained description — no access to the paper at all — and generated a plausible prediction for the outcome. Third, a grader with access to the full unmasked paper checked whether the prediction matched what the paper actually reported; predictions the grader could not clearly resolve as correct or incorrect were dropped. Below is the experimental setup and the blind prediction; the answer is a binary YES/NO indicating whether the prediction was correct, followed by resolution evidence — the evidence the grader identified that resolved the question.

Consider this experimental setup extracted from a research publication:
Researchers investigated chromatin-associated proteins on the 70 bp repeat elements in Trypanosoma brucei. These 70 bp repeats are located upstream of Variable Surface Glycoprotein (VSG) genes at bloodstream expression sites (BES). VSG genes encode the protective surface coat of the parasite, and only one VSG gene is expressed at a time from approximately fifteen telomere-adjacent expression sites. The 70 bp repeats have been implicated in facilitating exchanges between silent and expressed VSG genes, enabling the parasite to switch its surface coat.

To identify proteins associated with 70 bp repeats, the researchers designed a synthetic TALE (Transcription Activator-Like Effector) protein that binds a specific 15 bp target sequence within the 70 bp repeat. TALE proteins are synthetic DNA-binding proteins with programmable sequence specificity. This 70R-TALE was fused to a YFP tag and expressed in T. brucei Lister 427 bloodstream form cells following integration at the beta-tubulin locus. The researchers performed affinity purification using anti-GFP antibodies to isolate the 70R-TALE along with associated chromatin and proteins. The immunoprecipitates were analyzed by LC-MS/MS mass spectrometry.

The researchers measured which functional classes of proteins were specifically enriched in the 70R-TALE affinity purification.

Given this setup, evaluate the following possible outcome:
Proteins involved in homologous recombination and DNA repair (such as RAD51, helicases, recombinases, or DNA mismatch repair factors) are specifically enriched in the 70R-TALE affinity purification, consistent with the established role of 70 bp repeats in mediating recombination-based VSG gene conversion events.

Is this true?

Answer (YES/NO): YES